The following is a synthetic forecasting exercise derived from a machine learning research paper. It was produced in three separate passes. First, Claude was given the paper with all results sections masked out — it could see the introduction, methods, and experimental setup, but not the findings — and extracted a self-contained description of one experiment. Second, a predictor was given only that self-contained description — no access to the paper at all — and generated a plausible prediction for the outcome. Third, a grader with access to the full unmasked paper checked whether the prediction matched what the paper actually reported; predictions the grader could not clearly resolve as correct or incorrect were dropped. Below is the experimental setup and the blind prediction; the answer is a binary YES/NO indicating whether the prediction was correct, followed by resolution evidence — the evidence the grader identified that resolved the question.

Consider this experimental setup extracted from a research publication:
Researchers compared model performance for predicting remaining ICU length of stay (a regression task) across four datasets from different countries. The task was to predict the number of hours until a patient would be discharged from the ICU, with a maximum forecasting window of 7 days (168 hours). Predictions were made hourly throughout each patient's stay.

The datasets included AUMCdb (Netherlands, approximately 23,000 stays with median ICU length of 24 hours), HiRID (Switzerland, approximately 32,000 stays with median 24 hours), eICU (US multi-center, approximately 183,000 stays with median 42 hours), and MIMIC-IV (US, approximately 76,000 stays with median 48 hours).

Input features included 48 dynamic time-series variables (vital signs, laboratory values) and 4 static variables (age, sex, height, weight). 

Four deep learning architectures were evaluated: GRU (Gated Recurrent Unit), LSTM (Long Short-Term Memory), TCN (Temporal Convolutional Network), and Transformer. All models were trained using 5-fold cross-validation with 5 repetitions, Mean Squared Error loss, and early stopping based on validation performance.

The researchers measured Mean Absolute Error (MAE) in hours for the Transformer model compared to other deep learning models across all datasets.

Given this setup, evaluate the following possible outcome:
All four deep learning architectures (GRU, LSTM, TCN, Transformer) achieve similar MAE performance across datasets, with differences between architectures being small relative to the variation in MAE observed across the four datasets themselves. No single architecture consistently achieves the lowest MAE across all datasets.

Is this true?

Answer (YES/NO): NO